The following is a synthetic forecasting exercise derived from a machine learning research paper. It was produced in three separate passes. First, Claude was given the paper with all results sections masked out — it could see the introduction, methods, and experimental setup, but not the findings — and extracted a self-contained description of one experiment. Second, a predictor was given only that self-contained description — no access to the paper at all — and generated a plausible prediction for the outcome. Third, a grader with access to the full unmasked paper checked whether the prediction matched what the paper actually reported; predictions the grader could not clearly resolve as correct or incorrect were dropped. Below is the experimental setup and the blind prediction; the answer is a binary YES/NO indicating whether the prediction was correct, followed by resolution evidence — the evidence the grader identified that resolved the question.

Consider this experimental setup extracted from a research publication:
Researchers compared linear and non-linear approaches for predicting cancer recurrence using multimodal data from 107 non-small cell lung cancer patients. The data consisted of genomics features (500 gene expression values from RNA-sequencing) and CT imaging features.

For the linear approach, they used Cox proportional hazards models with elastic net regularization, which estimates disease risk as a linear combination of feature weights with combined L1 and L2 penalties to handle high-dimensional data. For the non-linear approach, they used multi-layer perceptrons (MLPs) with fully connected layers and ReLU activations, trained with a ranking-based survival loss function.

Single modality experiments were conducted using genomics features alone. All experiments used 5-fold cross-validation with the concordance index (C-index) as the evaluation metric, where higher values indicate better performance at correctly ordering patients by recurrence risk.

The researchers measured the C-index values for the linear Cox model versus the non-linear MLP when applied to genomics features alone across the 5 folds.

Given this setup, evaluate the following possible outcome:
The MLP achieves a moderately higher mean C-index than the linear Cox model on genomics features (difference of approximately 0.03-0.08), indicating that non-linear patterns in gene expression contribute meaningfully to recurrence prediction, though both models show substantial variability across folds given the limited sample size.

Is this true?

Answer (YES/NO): NO